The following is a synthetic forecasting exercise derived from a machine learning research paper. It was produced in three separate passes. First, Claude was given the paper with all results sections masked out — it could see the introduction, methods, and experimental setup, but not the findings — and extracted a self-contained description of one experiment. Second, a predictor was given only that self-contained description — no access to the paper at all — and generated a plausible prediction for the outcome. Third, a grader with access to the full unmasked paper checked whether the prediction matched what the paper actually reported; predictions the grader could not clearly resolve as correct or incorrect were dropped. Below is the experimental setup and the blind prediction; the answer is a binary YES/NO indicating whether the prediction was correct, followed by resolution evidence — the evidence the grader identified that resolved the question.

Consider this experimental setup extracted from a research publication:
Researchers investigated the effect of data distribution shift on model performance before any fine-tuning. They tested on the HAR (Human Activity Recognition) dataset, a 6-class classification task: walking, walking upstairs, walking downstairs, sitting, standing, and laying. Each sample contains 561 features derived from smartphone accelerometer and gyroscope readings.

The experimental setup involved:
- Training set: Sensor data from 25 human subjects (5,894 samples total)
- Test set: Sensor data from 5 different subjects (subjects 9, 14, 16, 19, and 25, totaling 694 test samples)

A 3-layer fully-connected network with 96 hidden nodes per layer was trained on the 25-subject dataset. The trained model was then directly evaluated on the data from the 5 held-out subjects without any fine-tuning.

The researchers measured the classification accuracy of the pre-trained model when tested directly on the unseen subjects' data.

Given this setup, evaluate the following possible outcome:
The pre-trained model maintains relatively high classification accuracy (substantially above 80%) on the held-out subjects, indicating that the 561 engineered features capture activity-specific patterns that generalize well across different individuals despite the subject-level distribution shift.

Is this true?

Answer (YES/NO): NO